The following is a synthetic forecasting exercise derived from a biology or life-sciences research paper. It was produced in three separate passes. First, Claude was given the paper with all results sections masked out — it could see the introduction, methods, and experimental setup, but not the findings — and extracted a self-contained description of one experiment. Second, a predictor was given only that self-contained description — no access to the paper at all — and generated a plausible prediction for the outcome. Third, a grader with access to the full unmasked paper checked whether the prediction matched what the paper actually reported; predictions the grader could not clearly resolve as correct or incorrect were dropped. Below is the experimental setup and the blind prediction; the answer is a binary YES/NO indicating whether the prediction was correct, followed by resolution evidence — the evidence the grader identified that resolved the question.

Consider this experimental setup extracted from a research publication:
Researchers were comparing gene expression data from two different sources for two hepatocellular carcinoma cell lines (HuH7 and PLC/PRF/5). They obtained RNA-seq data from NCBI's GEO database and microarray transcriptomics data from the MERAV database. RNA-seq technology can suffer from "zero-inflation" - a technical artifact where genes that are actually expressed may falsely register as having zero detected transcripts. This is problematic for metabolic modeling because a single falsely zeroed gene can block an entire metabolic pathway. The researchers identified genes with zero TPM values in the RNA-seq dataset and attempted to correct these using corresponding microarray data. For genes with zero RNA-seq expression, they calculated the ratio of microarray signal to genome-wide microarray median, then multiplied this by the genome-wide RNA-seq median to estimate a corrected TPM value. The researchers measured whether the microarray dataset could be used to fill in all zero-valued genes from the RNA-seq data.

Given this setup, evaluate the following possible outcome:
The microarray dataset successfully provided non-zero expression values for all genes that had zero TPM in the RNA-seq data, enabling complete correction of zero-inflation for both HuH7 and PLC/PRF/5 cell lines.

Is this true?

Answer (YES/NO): YES